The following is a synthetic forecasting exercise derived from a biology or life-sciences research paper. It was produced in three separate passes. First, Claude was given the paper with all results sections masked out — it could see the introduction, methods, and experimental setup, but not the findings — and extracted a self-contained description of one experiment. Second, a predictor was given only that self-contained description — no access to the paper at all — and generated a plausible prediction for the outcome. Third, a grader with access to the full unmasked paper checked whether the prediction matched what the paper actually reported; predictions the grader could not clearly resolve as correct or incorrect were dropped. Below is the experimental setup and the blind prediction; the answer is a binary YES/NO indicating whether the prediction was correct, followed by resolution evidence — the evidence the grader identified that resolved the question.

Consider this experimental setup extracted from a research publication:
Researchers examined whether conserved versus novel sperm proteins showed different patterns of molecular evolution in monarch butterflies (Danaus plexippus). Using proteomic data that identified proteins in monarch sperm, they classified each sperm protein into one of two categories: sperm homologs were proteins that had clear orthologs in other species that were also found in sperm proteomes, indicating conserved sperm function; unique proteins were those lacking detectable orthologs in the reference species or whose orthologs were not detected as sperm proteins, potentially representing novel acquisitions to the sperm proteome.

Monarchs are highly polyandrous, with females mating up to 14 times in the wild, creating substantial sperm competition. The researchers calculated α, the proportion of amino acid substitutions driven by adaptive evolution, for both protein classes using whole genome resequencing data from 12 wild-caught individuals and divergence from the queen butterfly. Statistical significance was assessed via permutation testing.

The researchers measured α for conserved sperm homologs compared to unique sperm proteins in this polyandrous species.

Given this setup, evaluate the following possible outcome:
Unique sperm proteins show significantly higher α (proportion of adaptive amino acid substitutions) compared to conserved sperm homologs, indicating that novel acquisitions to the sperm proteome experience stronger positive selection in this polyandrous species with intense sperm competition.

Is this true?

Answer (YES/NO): NO